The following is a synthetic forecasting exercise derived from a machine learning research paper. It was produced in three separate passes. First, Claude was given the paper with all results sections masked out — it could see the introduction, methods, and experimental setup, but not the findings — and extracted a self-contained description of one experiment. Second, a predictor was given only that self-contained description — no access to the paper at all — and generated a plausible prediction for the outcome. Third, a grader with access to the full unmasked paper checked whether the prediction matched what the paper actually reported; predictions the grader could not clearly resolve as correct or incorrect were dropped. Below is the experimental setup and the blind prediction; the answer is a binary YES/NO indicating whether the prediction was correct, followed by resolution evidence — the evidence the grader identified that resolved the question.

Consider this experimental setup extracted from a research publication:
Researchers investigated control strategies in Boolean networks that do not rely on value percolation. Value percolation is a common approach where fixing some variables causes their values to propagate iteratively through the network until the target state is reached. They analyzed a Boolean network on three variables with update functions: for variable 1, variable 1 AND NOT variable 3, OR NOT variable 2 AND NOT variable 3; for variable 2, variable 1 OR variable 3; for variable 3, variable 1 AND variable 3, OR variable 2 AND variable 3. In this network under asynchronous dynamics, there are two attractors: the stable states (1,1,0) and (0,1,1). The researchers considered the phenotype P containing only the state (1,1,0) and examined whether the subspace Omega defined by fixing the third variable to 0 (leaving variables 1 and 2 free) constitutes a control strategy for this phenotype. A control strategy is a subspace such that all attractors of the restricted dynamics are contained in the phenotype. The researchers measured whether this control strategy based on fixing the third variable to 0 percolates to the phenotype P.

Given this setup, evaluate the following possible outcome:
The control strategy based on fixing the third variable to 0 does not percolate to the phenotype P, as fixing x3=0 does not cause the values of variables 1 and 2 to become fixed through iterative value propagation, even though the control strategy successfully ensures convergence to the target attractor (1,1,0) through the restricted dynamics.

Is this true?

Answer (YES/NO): YES